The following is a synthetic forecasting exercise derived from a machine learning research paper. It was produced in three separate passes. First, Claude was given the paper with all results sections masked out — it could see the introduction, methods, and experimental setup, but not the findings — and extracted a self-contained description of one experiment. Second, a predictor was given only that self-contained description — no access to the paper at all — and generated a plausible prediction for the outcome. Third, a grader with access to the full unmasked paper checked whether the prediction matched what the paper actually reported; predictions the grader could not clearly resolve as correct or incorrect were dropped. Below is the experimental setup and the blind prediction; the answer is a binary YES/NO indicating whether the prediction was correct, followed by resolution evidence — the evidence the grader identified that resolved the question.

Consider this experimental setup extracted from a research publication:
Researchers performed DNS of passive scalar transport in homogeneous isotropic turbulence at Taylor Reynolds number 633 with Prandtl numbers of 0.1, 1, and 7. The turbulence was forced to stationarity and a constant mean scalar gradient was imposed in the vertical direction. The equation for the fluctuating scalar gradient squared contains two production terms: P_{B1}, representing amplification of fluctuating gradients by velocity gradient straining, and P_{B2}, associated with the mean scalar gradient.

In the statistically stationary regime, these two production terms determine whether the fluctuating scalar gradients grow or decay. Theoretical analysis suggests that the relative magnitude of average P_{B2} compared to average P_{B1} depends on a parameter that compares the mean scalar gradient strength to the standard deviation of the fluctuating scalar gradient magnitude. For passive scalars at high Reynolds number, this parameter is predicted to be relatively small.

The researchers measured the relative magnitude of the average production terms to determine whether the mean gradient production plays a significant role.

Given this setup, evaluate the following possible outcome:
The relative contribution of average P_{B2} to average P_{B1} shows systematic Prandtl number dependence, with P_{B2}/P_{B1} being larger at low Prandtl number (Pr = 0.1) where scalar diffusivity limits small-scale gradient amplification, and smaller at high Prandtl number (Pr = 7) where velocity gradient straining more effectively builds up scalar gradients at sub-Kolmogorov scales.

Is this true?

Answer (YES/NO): YES